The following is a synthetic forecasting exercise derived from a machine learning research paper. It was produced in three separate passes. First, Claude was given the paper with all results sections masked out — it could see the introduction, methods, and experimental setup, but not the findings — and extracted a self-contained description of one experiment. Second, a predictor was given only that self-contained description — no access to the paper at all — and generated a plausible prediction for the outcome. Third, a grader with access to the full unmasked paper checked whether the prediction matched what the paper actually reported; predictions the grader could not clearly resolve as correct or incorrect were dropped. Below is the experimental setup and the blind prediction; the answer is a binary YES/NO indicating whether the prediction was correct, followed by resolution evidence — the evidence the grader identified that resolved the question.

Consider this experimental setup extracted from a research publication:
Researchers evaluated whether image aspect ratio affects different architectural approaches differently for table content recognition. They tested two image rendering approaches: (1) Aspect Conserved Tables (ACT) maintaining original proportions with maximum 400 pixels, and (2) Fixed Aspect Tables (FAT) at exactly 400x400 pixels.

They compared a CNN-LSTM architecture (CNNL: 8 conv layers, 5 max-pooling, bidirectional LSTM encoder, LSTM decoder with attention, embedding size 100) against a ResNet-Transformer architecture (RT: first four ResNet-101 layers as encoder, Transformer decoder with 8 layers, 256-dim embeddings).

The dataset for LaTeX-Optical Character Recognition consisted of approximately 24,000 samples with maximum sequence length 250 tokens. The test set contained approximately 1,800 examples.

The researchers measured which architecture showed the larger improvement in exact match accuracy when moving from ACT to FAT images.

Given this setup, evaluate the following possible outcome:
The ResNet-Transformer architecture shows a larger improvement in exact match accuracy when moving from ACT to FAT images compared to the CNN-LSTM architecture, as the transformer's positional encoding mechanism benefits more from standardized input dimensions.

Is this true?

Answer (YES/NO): NO